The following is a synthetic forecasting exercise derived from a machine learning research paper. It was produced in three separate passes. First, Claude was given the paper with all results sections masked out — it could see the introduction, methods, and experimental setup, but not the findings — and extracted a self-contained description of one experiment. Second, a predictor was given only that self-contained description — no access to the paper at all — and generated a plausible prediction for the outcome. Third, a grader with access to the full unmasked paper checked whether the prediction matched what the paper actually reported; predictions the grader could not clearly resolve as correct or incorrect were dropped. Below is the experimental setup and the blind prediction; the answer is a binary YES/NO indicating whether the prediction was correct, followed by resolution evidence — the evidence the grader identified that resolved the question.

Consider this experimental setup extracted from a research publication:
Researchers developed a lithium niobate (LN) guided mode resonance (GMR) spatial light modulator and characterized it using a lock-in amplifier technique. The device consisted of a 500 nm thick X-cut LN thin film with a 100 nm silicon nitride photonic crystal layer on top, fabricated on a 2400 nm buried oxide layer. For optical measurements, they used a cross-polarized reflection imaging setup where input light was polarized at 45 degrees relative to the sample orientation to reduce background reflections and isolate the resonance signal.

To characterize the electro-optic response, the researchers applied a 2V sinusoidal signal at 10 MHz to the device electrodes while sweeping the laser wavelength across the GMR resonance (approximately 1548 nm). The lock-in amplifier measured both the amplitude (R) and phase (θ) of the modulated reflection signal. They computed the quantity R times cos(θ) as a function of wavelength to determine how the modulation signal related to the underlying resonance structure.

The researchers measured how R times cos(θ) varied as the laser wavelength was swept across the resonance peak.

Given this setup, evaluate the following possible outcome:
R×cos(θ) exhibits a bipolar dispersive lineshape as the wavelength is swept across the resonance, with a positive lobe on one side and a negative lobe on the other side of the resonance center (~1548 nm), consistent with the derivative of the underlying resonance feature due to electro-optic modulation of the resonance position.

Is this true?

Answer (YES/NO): YES